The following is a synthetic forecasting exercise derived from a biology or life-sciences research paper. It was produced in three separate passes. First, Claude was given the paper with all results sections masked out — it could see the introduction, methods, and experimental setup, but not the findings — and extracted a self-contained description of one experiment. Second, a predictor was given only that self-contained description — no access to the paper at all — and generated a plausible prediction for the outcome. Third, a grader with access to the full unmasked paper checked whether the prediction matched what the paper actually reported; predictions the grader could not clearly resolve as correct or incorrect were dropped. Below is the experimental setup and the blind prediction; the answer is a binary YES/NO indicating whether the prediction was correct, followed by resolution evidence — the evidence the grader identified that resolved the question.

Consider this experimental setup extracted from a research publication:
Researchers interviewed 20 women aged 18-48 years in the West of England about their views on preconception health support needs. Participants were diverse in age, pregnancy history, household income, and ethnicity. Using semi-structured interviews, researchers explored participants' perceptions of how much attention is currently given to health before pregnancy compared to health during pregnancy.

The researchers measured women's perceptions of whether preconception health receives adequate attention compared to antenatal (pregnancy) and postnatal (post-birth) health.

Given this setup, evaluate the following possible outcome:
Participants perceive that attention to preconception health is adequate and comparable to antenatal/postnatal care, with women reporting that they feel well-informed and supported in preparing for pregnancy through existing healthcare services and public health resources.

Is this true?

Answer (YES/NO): NO